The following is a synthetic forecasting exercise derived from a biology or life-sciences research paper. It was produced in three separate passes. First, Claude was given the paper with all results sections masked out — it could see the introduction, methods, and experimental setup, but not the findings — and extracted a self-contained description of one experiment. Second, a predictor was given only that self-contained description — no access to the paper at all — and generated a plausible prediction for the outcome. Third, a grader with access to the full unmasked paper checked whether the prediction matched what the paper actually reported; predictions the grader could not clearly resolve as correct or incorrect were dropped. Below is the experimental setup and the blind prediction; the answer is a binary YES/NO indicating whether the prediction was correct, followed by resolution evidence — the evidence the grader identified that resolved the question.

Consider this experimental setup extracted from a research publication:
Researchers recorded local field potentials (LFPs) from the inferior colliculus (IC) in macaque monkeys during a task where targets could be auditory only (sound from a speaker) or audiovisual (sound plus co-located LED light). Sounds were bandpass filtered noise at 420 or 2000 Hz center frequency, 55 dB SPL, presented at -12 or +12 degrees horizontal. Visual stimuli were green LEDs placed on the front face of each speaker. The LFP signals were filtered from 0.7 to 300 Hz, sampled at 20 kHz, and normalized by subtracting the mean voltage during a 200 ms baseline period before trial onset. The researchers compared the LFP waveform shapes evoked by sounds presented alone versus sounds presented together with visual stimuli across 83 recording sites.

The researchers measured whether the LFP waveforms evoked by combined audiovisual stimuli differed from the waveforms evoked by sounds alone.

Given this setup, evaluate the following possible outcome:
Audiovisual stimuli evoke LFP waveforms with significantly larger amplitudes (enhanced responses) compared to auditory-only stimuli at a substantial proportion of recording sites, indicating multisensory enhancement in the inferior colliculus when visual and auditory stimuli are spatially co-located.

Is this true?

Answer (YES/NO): NO